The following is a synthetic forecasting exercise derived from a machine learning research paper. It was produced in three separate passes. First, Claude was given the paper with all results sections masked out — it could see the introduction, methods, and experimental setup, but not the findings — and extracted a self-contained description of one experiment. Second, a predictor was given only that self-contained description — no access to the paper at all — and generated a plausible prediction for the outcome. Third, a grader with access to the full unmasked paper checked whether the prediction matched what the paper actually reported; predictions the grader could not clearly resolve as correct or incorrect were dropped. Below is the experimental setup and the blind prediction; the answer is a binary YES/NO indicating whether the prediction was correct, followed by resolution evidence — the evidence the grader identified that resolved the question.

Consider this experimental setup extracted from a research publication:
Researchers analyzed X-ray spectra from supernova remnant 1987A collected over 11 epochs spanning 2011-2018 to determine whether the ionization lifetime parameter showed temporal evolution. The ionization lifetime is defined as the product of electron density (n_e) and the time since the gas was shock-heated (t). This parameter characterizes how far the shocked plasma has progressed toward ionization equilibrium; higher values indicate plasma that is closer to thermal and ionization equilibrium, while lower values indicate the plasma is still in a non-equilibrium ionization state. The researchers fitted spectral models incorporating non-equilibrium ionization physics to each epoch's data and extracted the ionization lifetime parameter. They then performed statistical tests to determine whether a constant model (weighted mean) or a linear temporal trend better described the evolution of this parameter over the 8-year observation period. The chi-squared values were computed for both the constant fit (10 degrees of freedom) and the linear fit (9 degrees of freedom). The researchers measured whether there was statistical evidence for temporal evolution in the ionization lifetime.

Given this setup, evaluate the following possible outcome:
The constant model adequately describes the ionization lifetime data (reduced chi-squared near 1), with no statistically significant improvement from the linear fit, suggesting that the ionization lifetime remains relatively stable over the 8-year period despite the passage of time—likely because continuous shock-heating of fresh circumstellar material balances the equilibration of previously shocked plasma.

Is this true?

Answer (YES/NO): YES